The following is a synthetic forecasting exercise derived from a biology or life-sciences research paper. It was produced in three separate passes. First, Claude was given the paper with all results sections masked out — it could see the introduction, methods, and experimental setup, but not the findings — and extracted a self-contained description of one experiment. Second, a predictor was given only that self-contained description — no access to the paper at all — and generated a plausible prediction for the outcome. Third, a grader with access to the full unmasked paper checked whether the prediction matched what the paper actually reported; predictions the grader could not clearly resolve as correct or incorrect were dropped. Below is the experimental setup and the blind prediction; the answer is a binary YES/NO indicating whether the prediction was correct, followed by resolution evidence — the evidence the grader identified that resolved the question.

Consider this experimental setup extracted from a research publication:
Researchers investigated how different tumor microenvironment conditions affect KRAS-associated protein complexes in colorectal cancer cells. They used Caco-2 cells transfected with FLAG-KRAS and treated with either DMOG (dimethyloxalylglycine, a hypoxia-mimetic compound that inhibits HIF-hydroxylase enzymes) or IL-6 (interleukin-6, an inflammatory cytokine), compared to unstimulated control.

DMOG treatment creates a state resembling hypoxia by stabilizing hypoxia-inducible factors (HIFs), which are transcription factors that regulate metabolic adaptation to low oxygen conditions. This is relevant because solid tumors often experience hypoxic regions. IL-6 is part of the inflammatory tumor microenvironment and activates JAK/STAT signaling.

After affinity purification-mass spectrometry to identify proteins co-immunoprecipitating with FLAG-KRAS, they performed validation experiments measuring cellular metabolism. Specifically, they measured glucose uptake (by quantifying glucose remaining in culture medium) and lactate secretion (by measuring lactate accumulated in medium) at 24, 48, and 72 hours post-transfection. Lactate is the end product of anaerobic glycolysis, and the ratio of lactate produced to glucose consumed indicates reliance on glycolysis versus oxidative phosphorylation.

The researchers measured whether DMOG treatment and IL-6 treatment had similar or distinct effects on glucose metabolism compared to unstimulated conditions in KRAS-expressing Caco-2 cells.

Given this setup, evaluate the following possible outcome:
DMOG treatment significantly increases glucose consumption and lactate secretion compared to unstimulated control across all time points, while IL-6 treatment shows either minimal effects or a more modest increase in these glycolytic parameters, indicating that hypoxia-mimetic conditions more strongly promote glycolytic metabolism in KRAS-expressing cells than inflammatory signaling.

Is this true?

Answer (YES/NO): NO